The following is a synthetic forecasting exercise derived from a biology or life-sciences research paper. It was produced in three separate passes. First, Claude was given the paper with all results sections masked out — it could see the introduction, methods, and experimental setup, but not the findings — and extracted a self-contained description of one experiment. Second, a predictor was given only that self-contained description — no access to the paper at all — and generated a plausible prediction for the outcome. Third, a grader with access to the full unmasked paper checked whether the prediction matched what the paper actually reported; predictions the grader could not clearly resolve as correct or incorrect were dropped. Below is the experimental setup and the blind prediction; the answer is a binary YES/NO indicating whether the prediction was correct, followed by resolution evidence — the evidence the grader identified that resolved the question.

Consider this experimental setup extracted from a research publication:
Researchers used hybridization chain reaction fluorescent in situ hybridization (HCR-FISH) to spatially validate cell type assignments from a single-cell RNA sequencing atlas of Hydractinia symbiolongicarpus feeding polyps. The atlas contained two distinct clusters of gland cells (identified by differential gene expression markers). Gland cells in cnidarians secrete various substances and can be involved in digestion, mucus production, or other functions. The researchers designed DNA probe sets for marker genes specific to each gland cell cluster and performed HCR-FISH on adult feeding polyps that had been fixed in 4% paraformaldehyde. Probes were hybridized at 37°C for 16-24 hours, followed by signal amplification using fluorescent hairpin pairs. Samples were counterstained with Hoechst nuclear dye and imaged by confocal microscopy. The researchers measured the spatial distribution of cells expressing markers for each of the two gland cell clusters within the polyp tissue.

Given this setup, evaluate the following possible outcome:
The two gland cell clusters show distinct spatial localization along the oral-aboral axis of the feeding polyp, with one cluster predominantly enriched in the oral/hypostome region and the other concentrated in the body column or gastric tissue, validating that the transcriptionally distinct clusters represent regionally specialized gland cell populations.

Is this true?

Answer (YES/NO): YES